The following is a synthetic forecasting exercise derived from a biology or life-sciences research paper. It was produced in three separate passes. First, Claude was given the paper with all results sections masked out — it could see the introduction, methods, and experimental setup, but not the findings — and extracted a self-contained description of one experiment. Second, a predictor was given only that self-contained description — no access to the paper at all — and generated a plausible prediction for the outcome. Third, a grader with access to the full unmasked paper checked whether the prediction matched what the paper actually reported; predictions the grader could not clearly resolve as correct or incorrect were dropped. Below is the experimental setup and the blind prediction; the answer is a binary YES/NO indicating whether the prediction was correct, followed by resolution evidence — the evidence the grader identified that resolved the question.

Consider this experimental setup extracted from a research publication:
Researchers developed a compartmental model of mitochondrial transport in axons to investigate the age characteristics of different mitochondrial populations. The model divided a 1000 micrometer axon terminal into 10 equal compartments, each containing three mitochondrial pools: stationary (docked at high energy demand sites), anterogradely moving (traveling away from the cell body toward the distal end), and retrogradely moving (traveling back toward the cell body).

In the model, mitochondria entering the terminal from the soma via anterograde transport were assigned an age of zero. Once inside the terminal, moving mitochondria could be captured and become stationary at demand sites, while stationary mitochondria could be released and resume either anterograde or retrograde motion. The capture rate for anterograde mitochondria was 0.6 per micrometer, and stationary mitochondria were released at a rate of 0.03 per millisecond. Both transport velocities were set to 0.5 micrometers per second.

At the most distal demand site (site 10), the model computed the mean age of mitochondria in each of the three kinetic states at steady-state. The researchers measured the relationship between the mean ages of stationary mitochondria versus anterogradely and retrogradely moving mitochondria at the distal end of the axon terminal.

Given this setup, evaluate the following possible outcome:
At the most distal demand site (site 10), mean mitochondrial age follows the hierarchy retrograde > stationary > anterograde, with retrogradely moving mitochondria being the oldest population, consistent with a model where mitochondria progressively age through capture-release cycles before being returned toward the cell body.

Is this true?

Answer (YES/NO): YES